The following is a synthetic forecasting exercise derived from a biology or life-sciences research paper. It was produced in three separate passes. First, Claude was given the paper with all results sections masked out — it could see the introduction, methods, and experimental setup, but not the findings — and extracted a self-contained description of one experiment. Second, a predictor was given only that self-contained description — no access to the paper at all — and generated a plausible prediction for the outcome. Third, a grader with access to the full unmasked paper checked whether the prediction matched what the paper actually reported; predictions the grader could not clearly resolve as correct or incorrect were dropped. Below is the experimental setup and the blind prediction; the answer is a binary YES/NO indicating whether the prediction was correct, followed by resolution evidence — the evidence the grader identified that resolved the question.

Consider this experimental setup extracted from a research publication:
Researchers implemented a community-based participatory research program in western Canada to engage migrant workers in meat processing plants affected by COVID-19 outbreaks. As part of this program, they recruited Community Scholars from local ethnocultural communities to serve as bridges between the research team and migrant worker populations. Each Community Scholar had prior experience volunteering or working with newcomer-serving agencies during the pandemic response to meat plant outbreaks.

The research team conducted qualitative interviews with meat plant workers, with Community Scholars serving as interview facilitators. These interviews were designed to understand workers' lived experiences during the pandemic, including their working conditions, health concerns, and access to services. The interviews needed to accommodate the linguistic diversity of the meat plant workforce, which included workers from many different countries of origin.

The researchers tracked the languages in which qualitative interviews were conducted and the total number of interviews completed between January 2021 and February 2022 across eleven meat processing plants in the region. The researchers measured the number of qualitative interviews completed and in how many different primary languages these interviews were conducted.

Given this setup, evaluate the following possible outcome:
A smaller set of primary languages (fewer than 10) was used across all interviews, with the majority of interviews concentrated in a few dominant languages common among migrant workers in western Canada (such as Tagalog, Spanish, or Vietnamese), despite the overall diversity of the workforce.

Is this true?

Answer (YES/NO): NO